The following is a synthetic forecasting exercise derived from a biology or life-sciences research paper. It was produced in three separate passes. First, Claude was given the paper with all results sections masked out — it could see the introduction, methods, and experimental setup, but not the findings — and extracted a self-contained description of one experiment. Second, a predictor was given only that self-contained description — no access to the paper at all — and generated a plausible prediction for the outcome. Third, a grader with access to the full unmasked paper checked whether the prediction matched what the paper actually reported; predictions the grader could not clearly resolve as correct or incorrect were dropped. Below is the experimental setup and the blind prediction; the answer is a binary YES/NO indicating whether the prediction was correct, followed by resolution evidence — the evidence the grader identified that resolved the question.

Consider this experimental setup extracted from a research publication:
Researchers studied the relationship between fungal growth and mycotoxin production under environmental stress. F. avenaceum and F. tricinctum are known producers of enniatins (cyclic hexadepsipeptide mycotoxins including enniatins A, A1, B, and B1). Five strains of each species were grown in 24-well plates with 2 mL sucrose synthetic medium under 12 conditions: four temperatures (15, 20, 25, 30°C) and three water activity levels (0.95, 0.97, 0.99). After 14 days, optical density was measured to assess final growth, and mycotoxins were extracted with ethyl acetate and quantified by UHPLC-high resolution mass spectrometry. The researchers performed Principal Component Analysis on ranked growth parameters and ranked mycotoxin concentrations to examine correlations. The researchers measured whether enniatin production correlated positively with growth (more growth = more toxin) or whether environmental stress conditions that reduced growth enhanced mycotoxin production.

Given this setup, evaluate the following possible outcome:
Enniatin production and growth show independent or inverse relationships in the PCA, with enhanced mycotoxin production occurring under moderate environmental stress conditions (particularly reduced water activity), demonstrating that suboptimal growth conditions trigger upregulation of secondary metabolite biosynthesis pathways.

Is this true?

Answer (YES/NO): NO